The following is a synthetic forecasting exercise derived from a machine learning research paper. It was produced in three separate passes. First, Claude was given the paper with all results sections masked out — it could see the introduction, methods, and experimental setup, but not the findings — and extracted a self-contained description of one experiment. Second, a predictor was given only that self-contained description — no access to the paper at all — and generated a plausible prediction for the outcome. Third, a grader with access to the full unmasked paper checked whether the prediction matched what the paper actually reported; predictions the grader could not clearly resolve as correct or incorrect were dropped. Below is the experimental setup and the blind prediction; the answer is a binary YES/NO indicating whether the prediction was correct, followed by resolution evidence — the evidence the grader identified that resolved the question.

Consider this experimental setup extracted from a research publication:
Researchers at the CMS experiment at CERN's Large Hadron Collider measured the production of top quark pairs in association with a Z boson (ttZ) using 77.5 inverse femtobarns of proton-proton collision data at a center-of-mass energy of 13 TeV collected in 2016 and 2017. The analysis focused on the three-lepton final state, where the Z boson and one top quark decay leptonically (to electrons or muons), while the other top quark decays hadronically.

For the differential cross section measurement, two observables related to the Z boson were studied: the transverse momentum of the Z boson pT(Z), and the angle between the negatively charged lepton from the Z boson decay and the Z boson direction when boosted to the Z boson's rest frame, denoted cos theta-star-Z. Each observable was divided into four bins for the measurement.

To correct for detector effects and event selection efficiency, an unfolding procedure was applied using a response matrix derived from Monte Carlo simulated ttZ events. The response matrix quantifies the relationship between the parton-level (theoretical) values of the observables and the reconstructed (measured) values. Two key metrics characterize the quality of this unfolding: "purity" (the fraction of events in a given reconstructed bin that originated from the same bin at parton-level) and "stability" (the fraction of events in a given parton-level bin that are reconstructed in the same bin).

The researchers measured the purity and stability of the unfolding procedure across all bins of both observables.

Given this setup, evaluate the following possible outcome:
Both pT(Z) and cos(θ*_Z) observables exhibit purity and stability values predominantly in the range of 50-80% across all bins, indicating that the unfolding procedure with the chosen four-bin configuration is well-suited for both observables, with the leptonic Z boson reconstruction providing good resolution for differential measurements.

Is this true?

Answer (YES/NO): NO